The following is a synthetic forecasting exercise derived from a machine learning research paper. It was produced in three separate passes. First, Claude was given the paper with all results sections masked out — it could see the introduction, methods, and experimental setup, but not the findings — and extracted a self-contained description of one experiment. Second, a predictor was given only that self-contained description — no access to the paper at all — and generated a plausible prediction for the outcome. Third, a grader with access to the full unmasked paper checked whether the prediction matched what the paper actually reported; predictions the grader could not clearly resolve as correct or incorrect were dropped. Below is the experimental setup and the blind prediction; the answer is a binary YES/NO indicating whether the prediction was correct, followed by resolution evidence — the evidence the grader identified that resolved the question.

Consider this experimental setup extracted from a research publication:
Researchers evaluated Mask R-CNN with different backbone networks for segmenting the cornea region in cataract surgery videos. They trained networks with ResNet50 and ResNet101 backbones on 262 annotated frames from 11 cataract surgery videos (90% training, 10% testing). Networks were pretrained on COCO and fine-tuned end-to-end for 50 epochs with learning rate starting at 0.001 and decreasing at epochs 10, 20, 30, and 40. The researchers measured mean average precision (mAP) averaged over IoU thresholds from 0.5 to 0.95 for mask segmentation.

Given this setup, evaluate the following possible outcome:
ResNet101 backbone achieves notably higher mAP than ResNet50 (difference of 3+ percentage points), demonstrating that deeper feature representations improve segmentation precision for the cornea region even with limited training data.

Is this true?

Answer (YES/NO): NO